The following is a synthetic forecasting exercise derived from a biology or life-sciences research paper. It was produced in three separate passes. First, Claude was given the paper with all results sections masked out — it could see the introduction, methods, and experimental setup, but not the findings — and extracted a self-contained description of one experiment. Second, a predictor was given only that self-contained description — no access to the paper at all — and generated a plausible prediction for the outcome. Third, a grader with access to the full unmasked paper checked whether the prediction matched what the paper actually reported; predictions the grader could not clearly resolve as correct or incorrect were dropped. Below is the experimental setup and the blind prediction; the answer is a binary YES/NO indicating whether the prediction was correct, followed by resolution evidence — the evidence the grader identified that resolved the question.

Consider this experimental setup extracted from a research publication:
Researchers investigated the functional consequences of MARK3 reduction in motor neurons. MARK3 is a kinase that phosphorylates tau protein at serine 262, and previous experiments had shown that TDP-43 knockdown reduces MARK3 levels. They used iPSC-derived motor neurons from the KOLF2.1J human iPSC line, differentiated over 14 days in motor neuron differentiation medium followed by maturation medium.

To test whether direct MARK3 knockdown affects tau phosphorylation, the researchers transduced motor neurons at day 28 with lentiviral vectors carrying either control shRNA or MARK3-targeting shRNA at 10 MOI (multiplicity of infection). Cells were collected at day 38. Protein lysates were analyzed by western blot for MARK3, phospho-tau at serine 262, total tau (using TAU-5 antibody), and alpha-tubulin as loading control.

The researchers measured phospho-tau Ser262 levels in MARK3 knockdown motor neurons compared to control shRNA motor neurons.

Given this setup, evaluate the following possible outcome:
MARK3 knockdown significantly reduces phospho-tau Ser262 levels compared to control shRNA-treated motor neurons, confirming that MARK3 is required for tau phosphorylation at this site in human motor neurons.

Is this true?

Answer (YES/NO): YES